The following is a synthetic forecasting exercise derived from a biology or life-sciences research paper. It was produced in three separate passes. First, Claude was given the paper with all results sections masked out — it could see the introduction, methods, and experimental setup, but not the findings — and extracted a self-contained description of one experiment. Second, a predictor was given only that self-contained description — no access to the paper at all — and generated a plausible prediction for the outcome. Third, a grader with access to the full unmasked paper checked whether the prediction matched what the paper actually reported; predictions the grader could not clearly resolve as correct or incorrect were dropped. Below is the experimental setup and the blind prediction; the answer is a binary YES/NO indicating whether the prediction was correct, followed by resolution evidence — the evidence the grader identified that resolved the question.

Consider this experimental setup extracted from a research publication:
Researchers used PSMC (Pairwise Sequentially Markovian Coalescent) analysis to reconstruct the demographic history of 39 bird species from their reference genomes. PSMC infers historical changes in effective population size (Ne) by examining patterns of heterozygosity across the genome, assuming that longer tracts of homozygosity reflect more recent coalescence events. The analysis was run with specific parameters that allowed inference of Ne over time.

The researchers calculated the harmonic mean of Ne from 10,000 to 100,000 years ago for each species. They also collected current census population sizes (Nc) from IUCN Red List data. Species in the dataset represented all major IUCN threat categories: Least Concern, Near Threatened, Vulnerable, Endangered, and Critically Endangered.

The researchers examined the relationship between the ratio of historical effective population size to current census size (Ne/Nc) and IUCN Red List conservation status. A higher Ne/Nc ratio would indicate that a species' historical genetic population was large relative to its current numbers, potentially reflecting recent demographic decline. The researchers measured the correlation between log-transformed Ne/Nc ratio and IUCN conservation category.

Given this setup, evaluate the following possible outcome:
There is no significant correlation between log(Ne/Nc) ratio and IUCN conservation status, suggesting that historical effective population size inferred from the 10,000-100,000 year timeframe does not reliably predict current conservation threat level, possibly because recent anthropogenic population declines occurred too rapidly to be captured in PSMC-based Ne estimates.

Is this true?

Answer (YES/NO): NO